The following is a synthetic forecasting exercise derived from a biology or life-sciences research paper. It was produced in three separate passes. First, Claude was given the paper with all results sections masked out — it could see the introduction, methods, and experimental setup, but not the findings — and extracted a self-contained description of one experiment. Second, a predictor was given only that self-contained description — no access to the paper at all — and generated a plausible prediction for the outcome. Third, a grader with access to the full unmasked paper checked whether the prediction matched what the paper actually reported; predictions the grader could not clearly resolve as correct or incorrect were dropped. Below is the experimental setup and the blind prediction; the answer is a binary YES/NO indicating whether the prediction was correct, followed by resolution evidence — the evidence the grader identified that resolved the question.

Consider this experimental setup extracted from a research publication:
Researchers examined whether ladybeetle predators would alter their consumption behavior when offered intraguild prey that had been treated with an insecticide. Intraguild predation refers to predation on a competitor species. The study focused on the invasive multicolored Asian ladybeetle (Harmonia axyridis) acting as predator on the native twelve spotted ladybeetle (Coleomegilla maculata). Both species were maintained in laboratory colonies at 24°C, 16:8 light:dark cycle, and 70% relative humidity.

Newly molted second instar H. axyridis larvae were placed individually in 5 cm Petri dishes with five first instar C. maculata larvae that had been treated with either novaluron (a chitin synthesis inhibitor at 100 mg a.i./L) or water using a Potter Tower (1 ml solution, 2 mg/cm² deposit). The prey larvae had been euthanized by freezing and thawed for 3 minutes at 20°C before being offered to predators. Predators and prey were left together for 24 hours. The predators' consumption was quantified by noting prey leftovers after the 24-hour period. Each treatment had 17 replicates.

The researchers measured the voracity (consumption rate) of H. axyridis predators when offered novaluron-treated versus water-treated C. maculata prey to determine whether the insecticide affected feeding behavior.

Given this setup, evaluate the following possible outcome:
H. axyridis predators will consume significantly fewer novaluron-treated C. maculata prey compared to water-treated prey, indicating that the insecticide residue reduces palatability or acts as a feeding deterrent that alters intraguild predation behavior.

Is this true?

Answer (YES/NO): YES